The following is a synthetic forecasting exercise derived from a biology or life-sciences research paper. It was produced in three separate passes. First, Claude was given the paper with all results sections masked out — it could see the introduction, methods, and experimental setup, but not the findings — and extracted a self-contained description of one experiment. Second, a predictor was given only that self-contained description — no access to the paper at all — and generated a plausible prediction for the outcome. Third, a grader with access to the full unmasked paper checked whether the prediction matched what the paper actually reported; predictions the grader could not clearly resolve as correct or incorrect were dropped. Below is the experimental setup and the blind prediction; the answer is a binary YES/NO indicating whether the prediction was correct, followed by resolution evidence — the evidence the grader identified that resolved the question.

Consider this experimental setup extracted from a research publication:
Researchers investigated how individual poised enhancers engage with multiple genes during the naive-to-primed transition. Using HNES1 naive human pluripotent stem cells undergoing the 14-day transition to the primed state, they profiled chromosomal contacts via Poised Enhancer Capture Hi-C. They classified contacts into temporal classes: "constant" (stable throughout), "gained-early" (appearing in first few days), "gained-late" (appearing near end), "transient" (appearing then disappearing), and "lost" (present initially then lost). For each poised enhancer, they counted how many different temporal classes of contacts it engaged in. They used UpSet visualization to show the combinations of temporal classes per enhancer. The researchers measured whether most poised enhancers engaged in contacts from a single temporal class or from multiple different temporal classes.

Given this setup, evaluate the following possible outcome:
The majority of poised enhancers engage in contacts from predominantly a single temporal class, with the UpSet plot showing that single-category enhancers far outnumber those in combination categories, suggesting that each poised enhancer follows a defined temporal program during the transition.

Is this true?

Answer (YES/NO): YES